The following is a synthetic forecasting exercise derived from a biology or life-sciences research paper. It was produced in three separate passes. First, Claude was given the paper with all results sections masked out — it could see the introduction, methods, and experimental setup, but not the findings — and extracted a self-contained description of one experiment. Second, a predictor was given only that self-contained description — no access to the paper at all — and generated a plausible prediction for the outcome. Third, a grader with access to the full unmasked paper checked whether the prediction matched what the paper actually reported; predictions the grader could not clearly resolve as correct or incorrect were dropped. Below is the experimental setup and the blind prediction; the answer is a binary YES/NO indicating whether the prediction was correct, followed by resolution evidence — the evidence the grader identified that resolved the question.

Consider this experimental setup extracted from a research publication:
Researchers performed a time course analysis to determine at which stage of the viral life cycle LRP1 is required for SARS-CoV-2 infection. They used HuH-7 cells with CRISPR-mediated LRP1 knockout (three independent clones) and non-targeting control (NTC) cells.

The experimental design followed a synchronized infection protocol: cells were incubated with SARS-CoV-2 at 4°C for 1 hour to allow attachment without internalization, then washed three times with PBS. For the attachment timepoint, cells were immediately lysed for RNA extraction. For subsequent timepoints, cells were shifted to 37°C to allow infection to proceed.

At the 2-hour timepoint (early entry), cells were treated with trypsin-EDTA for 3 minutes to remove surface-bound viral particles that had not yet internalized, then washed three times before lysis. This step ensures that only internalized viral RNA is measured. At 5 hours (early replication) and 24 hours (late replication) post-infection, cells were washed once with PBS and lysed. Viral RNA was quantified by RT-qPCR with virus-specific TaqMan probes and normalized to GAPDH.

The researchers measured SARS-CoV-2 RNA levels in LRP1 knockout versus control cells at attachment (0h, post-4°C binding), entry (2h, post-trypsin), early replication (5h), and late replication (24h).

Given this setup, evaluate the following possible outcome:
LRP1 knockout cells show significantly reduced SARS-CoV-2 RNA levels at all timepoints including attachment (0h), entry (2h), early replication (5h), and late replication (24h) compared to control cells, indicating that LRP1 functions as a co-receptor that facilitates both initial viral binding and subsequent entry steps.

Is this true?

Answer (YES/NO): YES